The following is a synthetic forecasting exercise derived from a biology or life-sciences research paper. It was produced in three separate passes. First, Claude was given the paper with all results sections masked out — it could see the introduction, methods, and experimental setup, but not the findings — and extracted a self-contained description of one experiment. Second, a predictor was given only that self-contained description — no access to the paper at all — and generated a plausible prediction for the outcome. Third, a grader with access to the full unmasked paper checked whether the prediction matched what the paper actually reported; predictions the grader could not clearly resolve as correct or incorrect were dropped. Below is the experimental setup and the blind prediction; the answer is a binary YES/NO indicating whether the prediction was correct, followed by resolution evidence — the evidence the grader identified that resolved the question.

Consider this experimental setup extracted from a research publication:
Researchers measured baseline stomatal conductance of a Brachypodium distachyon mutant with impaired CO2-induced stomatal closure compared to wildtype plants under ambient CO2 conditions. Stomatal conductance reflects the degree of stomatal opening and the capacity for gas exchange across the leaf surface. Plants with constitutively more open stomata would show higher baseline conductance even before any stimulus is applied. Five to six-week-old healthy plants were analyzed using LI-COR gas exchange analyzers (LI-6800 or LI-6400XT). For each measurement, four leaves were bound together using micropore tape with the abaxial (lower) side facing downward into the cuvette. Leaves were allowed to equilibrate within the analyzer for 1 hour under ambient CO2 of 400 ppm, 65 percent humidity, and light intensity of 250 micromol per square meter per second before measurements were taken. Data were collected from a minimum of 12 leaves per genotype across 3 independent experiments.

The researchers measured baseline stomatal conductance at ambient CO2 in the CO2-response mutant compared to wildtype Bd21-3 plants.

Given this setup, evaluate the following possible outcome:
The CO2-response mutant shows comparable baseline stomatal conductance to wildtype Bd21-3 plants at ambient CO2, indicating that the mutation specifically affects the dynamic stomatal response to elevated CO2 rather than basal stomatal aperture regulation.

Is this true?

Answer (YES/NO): YES